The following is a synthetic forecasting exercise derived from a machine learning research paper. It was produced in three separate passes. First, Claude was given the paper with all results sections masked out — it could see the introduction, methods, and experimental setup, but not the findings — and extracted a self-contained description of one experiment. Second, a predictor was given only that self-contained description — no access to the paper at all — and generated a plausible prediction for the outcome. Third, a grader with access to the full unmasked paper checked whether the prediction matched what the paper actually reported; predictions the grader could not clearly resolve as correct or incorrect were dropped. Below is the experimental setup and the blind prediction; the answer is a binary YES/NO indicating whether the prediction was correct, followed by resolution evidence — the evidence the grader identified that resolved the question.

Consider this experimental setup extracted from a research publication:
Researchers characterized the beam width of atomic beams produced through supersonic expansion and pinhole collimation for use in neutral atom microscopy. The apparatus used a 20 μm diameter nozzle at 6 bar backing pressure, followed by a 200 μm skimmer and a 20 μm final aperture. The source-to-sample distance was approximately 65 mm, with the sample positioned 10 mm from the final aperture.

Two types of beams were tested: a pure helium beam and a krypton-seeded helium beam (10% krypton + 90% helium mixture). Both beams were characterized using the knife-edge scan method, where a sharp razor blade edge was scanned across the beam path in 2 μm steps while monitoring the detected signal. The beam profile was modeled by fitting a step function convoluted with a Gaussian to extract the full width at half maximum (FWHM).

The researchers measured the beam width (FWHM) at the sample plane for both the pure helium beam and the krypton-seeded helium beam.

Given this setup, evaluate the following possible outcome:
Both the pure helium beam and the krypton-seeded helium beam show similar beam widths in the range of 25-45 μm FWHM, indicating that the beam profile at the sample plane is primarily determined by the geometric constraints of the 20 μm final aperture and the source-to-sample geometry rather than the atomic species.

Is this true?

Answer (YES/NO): NO